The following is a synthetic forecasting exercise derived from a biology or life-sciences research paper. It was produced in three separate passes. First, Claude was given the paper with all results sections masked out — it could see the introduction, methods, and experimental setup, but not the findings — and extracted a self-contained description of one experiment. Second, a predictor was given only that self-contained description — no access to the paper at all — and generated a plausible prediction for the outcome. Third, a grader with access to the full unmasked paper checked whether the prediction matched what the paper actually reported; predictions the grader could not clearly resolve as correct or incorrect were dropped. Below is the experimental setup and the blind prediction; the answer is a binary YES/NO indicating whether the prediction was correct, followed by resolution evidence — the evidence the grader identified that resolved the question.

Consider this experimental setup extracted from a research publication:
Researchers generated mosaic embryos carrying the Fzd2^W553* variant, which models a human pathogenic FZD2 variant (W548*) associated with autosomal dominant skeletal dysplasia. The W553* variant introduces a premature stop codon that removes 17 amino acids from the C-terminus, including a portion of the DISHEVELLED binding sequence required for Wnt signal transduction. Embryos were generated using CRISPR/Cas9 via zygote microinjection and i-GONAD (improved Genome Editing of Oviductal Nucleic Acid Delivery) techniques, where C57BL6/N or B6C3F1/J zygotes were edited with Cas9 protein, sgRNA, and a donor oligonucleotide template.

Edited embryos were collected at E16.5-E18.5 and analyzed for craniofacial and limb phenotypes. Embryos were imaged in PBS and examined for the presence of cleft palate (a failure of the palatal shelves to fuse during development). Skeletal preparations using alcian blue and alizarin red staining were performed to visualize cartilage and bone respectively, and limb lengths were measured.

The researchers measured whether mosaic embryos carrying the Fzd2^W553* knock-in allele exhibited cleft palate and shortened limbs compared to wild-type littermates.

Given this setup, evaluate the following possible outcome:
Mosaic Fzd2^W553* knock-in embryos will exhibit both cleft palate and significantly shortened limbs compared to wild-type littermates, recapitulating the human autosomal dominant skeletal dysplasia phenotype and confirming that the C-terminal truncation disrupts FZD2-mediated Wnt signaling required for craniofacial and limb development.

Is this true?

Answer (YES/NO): YES